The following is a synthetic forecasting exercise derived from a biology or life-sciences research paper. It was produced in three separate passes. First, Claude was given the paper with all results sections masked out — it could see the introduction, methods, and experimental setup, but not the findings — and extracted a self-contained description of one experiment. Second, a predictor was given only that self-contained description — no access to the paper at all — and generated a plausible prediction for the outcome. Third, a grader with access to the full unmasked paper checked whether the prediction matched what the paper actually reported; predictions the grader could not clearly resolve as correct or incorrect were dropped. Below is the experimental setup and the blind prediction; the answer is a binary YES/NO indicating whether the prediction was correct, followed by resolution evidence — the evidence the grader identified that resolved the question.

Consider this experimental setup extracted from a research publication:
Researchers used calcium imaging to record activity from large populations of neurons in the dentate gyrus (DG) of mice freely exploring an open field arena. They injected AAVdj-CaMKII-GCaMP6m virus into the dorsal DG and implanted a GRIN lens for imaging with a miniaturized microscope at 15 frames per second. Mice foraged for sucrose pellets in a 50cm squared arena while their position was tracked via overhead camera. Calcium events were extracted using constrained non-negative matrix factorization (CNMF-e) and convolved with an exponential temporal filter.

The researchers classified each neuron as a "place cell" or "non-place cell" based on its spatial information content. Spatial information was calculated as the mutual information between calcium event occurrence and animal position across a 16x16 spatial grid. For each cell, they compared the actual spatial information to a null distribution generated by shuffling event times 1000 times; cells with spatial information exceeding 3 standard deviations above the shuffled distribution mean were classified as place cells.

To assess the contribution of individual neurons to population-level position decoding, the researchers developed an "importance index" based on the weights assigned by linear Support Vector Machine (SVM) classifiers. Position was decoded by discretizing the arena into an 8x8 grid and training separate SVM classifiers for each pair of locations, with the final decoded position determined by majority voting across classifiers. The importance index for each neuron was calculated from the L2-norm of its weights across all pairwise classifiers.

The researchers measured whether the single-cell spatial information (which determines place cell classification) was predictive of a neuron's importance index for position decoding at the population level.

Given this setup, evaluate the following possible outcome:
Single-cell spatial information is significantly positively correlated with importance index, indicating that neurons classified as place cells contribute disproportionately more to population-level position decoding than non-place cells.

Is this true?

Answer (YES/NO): NO